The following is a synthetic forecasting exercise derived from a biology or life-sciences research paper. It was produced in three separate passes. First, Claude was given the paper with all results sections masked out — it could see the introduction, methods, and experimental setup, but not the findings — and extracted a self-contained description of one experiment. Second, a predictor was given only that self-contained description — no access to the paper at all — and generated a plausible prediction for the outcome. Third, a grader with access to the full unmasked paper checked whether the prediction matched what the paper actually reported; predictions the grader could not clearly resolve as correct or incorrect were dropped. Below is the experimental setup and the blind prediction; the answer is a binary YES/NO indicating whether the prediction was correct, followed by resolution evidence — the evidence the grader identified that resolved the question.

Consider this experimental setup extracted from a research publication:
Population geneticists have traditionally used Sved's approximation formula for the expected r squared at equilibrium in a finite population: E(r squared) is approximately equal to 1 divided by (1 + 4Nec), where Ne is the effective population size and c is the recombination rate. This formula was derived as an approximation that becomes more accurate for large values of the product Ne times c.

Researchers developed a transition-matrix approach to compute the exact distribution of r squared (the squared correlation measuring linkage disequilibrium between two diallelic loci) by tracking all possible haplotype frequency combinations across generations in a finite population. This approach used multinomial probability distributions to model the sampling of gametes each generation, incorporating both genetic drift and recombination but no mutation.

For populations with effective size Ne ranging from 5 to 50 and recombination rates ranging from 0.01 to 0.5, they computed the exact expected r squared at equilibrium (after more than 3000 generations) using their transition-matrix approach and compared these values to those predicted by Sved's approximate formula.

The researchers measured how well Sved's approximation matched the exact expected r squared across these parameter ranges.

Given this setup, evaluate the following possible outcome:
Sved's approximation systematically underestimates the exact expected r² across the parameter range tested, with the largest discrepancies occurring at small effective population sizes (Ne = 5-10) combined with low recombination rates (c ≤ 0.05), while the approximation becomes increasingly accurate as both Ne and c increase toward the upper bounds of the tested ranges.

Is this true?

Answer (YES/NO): NO